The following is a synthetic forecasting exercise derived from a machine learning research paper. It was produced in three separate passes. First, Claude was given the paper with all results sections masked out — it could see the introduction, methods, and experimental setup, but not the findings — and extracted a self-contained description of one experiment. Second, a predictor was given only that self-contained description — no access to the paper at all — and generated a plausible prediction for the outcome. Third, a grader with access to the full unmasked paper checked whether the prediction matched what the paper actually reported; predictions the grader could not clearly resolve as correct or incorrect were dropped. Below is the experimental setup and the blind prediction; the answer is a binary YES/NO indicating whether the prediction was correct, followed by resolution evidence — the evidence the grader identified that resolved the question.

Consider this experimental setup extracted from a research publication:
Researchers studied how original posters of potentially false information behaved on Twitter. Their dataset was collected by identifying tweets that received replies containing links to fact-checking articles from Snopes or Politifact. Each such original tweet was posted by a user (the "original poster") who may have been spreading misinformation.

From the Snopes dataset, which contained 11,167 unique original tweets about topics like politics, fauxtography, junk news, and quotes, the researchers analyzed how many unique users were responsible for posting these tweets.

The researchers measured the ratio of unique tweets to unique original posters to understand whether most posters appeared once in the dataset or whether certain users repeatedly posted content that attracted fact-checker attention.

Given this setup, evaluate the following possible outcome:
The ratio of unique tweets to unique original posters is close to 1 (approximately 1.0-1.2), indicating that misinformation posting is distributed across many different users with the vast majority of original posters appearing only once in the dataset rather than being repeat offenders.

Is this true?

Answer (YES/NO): NO